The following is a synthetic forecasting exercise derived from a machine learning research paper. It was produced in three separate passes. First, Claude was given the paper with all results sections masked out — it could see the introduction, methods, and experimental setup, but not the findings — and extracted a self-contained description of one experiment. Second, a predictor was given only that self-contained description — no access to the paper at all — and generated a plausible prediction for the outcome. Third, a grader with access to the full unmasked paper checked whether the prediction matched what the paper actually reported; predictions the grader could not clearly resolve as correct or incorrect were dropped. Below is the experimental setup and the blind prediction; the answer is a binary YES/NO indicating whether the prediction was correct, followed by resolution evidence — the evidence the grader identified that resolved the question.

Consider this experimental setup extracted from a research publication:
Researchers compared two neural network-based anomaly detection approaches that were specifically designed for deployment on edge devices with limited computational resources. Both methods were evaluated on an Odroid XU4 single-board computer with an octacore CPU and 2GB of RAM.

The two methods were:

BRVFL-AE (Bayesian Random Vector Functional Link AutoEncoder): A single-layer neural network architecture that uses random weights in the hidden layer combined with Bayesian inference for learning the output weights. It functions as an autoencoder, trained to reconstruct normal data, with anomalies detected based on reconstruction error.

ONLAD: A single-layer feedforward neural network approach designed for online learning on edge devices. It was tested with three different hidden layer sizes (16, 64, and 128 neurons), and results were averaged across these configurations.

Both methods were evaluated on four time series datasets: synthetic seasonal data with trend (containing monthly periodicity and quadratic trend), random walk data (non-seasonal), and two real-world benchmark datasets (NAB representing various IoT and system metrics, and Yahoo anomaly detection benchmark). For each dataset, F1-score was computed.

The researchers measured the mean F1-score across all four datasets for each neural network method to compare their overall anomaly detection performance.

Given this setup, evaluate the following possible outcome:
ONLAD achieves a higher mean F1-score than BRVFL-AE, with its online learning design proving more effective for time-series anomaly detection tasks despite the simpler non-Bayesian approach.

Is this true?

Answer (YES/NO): NO